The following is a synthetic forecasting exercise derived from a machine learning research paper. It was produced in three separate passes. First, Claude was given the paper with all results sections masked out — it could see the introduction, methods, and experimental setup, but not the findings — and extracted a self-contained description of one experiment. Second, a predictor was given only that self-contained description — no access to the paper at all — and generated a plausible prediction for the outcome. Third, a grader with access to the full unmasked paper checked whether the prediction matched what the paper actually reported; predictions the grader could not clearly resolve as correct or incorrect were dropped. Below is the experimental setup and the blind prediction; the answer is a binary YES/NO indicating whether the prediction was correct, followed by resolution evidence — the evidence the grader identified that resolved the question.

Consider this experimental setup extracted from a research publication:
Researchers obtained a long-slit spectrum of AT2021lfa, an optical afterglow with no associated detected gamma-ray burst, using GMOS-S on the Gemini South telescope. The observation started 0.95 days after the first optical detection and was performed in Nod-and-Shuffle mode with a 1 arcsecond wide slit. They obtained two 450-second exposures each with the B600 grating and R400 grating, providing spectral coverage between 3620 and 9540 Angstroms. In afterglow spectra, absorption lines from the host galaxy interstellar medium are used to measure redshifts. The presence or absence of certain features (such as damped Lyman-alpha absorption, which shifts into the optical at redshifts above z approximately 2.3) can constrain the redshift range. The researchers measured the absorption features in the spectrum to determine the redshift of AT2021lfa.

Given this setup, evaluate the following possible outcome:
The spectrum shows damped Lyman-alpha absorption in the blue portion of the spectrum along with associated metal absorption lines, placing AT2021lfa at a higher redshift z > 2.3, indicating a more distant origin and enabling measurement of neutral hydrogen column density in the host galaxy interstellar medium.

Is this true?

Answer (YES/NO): NO